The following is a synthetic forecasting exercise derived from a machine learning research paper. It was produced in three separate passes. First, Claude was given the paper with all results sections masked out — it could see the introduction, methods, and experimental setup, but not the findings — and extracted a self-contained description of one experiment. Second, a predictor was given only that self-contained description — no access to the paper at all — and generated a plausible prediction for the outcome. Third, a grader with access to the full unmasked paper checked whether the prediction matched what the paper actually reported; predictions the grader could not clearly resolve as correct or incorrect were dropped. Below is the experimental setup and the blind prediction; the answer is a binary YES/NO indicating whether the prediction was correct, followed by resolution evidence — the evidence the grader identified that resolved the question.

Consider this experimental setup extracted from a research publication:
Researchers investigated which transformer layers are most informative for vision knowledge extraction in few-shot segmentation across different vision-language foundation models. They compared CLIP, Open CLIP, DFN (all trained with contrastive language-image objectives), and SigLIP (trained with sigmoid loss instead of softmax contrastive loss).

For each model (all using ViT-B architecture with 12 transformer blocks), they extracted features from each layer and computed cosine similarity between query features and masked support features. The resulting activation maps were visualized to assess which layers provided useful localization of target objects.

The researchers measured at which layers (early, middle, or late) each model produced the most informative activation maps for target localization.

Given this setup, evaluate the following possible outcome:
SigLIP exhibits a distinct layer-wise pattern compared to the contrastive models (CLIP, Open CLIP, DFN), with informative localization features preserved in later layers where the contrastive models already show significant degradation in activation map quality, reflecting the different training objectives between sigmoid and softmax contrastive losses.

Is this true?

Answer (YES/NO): NO